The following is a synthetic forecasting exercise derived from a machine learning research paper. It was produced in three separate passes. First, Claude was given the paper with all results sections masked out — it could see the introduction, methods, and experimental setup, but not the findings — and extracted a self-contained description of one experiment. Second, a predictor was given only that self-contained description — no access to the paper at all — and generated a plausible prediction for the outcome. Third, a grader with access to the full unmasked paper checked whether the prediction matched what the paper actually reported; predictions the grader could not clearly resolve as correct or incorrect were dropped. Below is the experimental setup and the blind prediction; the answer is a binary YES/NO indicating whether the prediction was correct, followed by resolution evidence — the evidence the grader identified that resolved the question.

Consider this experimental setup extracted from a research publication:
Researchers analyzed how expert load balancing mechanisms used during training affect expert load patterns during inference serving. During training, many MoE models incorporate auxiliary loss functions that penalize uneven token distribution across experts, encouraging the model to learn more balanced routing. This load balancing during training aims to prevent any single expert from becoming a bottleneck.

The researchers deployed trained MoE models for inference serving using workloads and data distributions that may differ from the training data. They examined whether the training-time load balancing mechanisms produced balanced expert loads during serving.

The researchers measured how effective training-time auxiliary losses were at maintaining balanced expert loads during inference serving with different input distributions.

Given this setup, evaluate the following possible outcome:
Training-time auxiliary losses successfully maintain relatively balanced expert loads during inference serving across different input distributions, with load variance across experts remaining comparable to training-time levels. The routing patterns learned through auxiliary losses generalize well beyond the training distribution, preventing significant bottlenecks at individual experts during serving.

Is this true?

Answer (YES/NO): NO